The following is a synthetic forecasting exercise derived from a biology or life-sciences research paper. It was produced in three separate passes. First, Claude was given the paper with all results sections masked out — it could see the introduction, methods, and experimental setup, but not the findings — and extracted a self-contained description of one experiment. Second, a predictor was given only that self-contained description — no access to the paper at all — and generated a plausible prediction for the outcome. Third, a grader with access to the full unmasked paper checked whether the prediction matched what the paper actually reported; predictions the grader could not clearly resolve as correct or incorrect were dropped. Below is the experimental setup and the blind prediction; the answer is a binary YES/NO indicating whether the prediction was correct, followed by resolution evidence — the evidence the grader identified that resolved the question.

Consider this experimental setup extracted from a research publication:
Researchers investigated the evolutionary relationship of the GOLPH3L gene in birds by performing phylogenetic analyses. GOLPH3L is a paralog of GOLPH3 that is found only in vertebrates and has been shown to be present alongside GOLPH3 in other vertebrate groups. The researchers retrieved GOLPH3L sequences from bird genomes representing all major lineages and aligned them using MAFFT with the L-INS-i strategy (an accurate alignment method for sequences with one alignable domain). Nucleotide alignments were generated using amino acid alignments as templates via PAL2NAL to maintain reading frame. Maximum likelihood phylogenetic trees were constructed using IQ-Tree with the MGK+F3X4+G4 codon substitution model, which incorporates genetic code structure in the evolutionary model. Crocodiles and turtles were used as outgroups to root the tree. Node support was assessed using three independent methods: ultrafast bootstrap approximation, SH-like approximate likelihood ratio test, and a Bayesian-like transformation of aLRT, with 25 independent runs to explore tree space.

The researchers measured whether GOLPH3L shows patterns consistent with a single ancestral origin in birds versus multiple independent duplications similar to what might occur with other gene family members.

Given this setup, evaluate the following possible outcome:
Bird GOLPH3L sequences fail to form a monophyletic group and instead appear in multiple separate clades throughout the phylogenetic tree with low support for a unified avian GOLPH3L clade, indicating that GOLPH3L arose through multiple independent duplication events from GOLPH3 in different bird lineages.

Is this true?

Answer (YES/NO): NO